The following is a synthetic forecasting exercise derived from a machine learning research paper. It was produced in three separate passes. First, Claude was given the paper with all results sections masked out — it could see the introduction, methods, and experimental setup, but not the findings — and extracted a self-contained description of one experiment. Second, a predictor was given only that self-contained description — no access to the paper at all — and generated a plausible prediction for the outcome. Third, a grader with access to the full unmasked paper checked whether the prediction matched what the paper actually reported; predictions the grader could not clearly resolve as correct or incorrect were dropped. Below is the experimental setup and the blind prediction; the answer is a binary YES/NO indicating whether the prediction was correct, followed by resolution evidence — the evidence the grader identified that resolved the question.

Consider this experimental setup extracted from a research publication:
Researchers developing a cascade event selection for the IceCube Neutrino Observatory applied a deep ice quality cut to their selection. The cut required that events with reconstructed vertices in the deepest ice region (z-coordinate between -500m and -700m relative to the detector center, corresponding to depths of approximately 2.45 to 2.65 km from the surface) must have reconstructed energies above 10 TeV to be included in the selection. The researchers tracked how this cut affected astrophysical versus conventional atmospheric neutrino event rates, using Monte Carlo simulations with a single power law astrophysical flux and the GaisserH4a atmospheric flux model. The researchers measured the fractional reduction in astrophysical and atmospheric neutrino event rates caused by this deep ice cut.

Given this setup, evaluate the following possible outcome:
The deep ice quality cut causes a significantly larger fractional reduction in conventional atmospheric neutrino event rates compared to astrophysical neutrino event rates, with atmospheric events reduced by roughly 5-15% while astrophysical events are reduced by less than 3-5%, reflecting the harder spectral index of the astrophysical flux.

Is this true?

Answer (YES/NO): NO